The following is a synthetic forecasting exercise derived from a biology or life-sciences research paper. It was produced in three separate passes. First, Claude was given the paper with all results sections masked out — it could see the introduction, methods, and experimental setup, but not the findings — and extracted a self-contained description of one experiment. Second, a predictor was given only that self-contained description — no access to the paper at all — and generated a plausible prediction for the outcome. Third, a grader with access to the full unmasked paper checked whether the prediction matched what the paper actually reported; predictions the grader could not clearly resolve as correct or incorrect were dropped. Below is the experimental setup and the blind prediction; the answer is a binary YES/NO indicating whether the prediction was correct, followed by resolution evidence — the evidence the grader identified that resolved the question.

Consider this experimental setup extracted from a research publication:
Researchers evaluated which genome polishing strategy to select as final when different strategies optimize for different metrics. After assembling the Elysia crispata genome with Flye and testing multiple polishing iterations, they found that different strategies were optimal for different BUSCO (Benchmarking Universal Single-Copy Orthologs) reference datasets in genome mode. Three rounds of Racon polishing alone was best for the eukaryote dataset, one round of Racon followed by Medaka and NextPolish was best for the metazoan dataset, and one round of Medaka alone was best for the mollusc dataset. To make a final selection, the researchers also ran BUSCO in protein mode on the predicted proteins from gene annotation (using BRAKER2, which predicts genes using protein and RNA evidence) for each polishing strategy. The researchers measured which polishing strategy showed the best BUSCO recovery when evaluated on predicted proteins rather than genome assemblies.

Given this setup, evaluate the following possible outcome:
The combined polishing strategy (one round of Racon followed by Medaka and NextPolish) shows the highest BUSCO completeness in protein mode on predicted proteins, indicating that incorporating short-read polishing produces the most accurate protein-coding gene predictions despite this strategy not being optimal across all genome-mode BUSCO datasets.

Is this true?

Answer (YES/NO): YES